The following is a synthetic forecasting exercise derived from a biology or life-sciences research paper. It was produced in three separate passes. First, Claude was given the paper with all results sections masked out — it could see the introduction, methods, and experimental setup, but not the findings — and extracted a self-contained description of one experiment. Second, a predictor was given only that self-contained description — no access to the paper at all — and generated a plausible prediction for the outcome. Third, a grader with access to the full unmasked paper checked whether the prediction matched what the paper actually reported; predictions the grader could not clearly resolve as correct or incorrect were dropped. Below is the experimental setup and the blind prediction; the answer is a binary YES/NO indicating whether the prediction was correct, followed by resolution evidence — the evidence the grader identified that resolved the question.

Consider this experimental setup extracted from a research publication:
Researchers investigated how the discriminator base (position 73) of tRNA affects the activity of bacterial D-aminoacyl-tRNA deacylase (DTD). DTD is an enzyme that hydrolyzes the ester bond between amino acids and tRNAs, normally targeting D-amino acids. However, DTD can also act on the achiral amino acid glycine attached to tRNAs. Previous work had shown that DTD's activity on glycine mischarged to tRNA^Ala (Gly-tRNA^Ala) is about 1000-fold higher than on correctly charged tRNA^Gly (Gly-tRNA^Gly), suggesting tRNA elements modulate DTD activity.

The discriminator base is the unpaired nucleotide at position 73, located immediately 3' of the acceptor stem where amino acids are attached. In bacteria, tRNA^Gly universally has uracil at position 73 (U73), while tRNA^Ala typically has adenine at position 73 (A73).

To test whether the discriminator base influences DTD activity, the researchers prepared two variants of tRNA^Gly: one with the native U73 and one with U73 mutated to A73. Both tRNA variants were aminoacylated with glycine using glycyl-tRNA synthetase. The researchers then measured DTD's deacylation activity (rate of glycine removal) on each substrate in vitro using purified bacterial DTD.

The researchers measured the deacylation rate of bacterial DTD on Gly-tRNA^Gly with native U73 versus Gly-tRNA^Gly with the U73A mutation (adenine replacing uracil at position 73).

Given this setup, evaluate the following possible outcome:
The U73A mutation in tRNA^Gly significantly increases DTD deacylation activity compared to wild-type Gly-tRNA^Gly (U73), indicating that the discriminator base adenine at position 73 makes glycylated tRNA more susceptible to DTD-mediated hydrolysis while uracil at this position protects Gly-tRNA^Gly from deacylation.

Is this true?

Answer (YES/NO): YES